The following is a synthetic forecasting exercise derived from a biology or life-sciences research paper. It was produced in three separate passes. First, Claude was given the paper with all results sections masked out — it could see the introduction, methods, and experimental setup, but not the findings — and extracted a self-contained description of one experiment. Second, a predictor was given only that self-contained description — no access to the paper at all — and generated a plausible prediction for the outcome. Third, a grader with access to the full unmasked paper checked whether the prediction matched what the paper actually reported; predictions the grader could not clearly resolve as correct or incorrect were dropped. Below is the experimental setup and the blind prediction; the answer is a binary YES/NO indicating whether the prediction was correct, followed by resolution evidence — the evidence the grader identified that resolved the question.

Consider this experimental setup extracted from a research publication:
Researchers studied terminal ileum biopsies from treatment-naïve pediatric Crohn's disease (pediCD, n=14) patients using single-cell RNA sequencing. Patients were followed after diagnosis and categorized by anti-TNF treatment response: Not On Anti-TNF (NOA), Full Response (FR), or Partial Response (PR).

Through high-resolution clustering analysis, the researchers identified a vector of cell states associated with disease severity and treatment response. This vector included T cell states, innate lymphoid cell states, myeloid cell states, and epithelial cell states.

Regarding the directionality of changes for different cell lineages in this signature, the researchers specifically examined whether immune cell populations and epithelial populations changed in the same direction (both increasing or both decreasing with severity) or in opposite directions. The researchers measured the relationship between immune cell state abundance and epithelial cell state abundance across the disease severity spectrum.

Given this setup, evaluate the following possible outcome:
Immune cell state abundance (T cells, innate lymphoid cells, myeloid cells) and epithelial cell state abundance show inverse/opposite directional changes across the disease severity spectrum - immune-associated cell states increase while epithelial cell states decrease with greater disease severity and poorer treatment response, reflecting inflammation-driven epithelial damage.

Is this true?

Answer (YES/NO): YES